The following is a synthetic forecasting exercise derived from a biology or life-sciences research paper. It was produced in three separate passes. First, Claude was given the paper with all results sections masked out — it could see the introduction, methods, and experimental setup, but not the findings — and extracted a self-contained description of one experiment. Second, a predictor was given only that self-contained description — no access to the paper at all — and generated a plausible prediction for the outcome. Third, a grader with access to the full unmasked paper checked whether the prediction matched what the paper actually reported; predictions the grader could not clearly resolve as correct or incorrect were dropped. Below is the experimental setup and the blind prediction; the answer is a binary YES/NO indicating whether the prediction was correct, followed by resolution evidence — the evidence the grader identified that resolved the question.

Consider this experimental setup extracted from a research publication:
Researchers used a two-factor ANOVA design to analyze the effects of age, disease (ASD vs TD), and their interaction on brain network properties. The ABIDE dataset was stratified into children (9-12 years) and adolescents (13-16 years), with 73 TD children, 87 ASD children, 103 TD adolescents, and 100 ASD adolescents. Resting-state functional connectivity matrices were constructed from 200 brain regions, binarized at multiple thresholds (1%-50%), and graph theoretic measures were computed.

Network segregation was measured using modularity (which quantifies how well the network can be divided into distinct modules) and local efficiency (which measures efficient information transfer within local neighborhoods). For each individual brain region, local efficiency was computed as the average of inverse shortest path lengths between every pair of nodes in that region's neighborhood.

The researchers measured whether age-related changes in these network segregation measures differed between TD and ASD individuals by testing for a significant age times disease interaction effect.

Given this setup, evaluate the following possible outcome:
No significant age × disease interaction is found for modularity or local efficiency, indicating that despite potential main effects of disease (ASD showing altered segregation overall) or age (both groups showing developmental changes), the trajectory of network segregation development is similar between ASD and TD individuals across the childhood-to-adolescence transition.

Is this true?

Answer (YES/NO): YES